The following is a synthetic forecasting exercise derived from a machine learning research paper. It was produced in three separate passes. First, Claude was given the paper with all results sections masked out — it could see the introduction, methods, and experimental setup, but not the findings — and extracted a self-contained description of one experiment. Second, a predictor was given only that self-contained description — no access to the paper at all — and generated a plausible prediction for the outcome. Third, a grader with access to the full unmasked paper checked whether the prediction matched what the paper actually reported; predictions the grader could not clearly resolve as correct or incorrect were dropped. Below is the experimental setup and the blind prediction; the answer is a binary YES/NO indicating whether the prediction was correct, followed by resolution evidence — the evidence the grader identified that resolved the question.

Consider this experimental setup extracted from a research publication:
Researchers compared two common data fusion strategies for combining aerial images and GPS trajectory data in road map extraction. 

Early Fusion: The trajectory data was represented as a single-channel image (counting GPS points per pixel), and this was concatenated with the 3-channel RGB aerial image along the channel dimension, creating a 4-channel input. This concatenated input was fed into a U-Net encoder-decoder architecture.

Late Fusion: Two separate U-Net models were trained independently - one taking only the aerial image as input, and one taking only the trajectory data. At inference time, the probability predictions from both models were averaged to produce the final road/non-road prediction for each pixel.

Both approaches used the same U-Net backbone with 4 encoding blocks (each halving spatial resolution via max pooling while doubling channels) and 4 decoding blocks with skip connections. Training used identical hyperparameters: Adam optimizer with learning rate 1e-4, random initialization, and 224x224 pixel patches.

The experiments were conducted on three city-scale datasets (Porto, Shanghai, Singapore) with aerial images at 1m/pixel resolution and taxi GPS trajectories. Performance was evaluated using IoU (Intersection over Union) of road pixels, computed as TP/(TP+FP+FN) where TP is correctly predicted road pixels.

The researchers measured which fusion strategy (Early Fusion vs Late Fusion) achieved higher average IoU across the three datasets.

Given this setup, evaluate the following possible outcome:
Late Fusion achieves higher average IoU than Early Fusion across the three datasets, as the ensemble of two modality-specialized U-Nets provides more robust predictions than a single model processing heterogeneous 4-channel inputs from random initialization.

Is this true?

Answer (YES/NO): NO